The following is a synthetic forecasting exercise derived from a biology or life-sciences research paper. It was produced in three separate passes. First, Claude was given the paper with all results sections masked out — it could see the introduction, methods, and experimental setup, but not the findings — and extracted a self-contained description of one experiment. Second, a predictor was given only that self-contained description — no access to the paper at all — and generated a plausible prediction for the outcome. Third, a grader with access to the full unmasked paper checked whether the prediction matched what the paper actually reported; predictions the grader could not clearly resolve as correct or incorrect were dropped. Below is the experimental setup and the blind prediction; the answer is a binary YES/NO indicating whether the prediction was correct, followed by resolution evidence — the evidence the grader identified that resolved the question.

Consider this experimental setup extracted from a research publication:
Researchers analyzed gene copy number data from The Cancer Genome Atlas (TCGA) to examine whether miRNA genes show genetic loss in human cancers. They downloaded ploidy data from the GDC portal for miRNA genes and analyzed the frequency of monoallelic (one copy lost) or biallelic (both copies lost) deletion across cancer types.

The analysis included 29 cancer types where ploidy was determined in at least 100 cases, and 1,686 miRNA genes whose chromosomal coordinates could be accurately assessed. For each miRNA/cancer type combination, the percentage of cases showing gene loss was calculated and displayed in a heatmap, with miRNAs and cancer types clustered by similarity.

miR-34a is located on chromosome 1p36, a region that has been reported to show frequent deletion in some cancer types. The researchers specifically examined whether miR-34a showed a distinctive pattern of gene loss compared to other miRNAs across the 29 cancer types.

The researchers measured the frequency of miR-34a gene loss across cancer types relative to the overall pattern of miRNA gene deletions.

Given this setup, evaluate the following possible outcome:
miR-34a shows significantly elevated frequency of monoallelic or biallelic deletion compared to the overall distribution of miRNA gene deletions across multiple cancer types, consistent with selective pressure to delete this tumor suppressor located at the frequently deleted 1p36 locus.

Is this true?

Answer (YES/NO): NO